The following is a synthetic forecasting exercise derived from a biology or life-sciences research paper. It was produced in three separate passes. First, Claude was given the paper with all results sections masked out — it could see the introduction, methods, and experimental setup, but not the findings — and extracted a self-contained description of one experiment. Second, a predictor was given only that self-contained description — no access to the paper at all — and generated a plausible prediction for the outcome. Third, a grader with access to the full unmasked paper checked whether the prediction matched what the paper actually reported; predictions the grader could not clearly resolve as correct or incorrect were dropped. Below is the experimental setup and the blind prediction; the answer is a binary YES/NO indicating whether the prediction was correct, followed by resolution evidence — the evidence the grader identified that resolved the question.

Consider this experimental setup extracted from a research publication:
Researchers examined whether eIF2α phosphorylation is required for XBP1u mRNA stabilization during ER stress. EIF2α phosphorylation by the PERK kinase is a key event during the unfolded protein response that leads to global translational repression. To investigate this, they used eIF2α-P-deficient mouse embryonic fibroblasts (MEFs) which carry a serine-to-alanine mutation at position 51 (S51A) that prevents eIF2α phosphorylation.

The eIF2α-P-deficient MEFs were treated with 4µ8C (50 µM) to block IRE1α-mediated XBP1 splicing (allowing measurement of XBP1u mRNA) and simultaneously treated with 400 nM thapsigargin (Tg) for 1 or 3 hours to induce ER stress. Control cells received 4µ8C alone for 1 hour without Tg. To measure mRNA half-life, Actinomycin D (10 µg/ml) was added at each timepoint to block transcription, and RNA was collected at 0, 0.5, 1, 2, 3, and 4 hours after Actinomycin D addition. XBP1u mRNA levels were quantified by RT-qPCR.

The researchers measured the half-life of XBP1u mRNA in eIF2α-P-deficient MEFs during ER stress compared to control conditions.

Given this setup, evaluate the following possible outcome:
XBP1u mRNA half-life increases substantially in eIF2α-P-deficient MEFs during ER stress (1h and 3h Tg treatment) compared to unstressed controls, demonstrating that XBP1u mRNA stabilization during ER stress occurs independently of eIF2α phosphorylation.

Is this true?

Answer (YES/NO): NO